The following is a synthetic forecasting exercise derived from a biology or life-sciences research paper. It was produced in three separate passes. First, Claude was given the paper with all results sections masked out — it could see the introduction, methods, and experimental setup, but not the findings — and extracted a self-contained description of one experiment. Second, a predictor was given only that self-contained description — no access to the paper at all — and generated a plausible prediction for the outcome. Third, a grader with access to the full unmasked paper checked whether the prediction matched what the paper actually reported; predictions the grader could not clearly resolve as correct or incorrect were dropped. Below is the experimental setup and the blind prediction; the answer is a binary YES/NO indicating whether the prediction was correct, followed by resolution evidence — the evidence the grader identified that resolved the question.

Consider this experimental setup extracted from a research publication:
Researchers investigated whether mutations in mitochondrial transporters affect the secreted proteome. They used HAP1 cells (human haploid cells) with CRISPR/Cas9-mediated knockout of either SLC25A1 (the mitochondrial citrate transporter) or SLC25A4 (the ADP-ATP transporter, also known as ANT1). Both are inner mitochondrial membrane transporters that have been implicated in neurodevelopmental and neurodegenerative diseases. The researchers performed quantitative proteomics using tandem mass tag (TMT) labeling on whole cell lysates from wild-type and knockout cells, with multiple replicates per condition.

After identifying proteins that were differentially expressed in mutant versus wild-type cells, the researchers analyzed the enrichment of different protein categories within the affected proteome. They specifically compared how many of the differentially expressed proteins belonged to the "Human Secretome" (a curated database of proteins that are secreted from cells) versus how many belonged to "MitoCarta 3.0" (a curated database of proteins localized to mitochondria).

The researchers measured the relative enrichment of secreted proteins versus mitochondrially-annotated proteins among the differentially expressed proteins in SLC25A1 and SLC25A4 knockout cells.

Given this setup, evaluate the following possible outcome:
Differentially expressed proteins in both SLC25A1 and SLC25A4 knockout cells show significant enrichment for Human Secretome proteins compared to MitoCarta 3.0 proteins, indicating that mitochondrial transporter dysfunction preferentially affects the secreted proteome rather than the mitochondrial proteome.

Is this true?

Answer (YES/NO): NO